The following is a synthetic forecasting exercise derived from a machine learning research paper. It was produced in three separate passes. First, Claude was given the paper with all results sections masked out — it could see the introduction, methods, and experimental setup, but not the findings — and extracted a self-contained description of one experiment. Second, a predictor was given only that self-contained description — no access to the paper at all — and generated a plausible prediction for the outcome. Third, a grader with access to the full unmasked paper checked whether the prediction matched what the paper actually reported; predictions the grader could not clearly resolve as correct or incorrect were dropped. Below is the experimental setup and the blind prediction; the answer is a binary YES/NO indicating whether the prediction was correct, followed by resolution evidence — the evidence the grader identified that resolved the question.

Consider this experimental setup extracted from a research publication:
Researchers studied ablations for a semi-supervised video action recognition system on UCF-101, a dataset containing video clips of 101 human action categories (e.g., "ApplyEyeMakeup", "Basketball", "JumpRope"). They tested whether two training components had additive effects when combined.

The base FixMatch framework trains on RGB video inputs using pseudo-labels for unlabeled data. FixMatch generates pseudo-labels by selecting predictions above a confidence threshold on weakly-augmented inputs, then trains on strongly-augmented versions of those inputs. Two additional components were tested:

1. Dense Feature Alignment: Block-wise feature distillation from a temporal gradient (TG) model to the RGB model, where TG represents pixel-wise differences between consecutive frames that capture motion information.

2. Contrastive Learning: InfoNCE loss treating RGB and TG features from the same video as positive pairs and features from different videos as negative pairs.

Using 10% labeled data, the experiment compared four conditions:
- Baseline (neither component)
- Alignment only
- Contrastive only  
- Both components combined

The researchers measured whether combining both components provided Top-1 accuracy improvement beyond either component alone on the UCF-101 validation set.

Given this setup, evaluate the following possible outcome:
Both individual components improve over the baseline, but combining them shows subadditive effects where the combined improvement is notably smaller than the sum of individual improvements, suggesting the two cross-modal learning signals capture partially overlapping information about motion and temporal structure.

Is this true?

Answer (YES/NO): YES